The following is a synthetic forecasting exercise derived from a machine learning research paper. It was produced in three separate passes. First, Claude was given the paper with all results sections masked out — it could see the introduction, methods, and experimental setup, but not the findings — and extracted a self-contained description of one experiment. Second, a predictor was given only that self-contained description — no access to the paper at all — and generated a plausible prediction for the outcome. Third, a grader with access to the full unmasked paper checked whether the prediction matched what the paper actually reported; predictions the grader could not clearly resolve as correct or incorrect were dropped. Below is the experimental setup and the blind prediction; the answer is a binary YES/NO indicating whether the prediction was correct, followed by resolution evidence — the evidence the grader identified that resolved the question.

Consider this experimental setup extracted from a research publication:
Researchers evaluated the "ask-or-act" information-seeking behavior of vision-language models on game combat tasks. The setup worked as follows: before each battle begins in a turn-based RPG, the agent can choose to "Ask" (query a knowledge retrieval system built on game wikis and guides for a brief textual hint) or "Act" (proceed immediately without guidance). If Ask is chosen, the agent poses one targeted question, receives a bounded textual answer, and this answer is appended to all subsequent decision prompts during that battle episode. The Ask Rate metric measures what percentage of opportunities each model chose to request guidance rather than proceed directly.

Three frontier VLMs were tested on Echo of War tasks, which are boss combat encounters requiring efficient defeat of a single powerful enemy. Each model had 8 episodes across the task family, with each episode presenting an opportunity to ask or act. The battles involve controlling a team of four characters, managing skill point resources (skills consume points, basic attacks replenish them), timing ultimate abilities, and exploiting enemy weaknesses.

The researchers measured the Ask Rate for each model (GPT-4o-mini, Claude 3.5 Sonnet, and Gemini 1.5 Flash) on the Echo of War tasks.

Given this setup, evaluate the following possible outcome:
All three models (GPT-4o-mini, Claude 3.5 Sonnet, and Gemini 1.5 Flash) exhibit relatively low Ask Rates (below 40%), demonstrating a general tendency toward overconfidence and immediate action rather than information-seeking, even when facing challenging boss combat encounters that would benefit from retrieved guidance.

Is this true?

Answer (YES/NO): NO